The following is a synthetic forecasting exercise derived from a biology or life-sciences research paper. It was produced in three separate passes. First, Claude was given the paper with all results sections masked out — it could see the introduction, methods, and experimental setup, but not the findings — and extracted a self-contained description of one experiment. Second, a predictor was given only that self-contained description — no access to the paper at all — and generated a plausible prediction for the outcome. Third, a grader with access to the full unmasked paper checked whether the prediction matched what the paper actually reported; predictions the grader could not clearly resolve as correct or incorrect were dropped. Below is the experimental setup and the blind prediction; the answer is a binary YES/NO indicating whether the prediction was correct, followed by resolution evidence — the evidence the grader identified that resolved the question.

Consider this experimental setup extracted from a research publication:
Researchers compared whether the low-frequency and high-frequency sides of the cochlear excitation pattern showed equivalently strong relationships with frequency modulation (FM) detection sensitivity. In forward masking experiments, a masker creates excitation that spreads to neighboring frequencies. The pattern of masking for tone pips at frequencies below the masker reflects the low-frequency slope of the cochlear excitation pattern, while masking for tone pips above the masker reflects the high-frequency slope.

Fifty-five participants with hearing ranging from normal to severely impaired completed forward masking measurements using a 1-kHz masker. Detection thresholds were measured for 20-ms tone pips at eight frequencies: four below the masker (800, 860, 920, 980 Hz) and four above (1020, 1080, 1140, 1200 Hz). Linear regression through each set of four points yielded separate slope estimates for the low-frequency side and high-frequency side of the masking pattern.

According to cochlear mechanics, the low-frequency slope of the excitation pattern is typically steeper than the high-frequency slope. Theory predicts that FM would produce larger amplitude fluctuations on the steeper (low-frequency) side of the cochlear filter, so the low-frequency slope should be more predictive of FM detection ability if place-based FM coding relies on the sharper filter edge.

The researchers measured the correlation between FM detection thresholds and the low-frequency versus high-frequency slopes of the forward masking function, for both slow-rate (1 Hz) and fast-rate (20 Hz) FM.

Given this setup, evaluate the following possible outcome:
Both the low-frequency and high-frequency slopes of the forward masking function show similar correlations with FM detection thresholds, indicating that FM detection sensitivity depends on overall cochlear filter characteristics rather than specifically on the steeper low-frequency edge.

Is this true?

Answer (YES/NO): NO